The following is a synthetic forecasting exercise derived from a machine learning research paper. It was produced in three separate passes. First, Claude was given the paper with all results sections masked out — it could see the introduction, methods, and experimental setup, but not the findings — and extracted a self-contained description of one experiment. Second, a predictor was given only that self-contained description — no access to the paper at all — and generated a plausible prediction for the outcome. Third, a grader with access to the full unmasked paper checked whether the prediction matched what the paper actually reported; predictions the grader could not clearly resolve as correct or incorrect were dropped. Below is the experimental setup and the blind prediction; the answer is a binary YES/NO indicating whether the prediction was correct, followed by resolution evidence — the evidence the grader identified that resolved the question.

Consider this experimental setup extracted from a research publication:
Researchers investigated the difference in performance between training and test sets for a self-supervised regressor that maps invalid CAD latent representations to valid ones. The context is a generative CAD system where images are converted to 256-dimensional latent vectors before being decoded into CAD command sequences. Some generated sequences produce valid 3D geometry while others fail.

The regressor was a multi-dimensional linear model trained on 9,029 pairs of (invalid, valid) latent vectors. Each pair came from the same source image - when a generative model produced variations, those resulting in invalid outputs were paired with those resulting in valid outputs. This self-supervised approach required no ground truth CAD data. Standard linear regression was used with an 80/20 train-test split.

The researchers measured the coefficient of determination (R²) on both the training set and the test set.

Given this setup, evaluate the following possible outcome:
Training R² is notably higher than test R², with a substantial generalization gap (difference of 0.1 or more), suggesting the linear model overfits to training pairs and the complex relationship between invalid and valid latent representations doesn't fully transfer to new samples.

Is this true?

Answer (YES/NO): NO